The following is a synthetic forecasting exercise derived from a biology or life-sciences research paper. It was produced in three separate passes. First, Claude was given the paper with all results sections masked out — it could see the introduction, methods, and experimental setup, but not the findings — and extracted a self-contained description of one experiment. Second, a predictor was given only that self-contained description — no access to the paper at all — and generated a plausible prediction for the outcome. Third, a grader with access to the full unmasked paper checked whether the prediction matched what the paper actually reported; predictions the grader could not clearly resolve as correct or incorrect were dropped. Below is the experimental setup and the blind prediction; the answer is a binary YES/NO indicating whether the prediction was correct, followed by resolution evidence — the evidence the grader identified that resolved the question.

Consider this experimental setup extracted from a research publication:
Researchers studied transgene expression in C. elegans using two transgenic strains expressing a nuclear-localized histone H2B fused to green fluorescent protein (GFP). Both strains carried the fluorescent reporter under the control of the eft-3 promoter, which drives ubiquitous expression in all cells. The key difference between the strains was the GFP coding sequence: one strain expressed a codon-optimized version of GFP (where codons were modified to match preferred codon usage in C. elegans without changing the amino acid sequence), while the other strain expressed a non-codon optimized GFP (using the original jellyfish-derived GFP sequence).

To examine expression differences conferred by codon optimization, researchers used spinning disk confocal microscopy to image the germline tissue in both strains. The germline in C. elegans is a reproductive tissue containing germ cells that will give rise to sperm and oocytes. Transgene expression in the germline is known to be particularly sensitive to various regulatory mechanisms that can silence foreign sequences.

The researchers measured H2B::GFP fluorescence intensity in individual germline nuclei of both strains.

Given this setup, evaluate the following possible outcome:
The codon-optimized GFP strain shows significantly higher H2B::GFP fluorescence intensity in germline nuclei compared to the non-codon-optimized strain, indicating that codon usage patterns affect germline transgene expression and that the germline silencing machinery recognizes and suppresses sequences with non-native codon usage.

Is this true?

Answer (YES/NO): YES